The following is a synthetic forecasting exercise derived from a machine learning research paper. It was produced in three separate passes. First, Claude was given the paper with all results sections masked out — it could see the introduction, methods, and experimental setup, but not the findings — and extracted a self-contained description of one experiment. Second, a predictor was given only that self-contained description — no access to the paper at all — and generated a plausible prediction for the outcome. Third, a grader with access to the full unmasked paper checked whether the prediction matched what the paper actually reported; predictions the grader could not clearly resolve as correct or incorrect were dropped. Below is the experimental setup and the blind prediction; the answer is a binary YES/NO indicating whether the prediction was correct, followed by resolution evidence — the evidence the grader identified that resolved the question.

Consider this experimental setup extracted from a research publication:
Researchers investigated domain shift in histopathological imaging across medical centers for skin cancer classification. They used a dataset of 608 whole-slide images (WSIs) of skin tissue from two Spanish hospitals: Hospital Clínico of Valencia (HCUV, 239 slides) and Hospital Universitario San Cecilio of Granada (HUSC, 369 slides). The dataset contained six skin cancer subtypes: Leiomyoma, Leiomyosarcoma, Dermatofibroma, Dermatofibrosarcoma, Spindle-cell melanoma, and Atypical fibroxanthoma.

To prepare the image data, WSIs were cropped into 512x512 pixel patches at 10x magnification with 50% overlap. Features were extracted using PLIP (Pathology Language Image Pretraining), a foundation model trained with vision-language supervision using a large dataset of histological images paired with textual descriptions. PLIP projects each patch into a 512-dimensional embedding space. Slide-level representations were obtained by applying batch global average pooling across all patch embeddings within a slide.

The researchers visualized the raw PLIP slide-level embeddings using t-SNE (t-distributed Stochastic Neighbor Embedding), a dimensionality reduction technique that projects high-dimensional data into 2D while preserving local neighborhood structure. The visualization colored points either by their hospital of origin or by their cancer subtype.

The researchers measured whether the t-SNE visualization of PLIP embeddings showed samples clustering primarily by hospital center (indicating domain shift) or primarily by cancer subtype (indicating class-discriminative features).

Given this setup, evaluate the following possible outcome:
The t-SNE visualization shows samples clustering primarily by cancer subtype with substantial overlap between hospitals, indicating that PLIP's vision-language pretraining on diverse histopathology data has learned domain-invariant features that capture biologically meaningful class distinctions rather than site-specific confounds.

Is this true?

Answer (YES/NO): NO